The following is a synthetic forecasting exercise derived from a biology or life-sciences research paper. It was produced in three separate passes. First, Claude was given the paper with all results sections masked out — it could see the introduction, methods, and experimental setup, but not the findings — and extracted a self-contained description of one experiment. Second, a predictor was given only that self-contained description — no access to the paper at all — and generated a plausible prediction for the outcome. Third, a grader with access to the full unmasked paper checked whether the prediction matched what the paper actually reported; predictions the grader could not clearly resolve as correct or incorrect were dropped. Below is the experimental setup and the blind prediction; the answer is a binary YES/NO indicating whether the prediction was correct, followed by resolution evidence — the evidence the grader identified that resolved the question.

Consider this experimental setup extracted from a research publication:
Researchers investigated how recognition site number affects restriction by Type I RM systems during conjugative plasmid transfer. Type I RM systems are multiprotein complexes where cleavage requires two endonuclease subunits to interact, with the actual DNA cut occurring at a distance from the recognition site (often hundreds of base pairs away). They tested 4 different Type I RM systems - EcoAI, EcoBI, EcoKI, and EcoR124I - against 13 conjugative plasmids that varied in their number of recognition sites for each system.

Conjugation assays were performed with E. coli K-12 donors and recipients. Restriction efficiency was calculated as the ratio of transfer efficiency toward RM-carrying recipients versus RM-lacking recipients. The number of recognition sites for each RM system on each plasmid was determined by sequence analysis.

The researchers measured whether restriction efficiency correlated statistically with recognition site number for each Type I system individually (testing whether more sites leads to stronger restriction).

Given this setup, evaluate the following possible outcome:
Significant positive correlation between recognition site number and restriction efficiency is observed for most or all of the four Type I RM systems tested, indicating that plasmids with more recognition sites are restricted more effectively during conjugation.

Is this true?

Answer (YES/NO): NO